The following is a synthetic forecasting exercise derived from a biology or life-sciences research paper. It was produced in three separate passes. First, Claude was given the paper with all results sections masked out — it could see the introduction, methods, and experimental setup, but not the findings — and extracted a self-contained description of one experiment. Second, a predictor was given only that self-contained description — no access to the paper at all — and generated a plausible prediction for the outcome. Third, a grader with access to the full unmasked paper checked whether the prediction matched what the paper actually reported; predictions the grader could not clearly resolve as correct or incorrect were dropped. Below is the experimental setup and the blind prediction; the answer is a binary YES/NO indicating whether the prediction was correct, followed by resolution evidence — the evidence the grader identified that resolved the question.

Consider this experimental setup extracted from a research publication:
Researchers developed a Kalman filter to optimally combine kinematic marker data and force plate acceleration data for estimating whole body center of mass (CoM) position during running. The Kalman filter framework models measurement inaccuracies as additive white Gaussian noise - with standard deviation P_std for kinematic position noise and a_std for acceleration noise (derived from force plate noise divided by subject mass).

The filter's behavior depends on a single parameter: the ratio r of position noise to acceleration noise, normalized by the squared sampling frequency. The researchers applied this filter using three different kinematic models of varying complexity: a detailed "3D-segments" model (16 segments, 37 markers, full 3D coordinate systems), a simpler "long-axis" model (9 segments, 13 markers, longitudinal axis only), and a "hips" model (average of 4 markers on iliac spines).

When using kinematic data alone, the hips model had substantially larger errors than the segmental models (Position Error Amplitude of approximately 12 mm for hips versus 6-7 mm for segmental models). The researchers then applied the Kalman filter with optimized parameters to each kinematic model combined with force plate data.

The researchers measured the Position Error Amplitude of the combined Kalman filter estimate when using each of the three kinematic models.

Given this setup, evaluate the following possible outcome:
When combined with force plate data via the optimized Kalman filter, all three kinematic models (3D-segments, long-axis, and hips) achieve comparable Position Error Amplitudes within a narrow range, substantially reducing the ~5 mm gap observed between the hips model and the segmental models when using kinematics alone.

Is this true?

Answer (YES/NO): YES